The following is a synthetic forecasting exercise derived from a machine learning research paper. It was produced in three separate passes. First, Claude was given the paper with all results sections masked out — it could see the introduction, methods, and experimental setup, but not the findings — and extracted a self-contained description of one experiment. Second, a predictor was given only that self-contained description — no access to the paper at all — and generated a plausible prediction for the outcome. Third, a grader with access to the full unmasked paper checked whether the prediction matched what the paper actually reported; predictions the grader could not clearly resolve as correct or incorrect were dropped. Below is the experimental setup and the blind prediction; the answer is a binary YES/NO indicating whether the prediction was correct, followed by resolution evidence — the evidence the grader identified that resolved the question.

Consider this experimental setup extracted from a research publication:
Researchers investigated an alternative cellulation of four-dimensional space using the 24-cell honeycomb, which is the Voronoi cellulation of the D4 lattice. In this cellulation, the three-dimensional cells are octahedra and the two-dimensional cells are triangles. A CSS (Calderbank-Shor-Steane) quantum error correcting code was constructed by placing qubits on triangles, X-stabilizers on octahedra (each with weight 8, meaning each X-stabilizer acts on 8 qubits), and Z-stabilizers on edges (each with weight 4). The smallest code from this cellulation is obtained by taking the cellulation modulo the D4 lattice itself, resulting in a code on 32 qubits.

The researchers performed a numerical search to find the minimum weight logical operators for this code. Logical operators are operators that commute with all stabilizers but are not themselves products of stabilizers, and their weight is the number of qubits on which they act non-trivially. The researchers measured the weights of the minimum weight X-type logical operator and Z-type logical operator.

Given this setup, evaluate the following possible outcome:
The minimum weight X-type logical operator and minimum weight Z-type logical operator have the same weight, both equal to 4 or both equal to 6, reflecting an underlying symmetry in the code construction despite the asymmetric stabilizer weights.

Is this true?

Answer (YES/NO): NO